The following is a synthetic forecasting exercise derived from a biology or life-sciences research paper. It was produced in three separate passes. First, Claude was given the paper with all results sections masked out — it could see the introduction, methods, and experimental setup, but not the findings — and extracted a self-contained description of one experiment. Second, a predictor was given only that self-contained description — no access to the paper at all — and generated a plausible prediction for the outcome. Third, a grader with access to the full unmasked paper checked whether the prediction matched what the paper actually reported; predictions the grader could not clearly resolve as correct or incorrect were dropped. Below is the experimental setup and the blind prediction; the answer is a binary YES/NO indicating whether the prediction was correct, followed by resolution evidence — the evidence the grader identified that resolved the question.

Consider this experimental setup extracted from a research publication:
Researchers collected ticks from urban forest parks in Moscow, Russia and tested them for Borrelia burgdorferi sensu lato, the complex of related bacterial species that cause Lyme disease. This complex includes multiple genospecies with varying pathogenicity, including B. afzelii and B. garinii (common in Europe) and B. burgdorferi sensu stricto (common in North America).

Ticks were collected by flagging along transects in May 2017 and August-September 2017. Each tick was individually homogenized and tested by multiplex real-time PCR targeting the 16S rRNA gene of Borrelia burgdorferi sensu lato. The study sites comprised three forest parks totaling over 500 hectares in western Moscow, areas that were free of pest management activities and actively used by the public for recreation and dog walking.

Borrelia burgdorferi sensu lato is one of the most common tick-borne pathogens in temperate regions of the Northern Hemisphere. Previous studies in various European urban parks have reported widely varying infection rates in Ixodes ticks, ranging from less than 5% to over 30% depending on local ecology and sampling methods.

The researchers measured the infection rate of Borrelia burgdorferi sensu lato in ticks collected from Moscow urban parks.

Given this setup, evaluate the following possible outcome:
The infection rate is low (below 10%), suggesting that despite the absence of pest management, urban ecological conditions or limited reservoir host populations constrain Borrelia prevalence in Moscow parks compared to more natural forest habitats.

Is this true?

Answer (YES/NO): NO